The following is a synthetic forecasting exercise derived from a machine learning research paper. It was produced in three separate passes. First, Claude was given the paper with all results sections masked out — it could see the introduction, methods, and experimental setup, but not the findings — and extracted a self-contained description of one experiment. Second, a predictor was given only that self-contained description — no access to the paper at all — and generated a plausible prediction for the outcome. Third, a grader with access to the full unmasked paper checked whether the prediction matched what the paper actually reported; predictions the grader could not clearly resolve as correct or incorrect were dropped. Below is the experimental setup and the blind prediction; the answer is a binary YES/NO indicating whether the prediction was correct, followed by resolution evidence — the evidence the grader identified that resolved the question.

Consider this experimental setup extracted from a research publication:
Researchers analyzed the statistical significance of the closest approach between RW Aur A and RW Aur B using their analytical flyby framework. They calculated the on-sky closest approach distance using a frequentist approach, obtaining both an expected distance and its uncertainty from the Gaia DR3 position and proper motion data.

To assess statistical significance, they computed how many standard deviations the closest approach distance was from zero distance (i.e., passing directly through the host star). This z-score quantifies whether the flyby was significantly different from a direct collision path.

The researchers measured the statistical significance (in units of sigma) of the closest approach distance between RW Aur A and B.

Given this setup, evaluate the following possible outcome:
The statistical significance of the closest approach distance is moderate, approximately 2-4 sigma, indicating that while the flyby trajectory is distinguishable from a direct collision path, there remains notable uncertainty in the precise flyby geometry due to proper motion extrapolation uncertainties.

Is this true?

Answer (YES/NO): NO